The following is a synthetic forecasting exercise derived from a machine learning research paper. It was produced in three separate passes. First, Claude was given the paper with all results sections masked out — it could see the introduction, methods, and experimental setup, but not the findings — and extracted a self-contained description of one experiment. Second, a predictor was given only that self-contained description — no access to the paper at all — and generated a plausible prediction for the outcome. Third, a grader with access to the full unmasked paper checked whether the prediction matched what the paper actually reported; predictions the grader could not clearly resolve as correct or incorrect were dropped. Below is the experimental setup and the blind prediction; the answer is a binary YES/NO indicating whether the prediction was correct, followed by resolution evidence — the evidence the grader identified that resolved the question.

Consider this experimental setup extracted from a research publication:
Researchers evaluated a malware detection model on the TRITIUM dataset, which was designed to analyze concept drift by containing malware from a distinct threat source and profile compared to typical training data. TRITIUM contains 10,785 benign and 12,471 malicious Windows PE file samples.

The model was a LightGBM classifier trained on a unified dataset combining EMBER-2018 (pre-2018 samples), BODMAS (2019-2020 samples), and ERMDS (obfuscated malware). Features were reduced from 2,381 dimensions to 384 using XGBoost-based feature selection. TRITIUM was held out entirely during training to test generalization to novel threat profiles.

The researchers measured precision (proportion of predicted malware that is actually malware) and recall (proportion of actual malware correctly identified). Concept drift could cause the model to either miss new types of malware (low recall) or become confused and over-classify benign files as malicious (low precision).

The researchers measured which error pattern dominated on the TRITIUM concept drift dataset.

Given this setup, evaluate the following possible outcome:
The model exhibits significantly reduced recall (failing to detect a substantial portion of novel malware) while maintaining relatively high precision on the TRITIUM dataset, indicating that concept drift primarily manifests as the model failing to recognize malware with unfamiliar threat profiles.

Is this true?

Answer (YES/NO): YES